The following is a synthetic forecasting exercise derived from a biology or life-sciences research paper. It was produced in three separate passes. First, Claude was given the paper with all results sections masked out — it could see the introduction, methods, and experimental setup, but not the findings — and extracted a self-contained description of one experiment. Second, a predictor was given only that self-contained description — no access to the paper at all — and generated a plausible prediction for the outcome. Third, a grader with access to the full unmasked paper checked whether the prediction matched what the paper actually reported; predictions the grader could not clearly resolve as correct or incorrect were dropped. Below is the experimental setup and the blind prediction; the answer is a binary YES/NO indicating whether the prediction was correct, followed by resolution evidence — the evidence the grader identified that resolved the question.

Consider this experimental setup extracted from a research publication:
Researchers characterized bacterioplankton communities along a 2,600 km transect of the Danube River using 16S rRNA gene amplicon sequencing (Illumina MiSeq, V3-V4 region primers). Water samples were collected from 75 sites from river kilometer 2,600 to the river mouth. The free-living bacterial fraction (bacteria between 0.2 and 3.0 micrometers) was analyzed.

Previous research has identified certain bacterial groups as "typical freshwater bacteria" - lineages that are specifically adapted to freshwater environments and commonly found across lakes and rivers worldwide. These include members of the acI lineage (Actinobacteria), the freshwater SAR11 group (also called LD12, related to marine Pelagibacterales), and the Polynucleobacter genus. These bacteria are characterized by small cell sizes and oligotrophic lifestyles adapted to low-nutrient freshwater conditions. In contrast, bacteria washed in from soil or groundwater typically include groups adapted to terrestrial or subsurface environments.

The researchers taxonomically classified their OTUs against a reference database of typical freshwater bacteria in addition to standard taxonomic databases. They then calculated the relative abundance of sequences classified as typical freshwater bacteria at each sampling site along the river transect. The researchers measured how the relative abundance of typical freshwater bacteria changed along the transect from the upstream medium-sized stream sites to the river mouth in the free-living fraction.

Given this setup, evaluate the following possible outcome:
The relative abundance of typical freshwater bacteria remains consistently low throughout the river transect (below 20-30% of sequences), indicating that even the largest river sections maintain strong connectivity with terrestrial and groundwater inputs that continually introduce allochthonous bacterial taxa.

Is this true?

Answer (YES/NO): NO